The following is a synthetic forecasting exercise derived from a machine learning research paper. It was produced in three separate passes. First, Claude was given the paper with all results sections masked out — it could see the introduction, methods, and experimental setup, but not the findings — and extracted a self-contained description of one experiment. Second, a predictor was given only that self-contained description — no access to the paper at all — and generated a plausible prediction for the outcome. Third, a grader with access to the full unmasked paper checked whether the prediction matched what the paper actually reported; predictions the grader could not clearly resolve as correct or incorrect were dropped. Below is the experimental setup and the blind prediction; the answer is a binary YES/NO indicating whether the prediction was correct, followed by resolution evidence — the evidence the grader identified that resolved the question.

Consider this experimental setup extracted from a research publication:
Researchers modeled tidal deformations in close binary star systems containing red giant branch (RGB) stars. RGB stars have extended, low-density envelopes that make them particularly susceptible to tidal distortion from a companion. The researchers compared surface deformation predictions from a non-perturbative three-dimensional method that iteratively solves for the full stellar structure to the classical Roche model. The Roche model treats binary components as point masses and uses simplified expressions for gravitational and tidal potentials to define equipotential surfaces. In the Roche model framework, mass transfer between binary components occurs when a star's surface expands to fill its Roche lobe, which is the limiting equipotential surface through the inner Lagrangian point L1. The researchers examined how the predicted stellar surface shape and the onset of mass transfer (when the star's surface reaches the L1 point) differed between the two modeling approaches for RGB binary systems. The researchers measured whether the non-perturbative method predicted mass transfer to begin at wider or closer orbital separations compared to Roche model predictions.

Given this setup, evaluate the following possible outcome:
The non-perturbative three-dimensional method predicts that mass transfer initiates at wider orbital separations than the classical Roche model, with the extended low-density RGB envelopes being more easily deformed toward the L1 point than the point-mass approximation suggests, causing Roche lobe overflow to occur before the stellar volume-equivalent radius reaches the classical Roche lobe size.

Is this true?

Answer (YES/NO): YES